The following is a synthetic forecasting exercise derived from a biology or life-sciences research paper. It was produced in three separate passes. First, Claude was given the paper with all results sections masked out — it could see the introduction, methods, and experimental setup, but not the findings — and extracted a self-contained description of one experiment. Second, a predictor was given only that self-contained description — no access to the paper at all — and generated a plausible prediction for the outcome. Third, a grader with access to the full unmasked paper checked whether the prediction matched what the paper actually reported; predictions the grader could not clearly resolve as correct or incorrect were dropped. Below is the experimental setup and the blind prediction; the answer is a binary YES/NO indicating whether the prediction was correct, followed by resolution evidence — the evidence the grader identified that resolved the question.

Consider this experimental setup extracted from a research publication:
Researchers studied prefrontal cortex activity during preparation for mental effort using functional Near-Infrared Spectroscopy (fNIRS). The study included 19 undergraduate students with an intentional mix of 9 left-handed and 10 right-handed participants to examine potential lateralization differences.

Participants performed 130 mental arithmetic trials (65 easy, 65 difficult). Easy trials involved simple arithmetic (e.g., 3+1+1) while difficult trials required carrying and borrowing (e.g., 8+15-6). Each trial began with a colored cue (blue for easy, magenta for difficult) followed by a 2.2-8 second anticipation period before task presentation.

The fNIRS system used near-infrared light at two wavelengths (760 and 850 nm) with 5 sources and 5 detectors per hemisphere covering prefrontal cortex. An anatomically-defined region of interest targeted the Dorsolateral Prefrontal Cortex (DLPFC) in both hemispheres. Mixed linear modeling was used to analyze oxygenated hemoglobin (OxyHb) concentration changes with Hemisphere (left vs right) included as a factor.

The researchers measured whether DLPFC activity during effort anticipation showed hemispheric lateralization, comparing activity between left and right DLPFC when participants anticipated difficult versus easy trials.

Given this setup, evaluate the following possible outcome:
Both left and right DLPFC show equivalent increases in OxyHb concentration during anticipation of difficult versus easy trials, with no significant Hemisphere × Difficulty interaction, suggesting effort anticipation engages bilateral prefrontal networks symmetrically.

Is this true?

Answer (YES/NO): YES